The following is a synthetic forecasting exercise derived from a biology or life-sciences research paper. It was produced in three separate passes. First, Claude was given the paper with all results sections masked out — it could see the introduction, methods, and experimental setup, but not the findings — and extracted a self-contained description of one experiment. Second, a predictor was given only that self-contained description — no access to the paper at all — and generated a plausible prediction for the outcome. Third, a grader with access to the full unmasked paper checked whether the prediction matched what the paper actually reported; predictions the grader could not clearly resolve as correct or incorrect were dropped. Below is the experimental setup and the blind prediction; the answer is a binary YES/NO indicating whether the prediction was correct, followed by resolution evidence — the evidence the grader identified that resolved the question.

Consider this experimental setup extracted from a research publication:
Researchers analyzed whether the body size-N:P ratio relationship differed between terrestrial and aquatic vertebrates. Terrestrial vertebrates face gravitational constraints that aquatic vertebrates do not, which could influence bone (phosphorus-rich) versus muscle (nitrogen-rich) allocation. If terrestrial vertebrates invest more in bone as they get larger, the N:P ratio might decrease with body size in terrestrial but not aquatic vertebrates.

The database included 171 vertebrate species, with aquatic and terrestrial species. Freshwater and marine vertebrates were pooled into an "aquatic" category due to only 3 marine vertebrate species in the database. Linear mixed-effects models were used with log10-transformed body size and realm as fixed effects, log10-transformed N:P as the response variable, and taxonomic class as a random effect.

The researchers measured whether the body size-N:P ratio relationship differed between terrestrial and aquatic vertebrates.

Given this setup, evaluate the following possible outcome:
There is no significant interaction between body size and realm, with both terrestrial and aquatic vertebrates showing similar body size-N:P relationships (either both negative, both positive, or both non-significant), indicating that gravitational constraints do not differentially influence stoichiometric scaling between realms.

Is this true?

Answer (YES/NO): YES